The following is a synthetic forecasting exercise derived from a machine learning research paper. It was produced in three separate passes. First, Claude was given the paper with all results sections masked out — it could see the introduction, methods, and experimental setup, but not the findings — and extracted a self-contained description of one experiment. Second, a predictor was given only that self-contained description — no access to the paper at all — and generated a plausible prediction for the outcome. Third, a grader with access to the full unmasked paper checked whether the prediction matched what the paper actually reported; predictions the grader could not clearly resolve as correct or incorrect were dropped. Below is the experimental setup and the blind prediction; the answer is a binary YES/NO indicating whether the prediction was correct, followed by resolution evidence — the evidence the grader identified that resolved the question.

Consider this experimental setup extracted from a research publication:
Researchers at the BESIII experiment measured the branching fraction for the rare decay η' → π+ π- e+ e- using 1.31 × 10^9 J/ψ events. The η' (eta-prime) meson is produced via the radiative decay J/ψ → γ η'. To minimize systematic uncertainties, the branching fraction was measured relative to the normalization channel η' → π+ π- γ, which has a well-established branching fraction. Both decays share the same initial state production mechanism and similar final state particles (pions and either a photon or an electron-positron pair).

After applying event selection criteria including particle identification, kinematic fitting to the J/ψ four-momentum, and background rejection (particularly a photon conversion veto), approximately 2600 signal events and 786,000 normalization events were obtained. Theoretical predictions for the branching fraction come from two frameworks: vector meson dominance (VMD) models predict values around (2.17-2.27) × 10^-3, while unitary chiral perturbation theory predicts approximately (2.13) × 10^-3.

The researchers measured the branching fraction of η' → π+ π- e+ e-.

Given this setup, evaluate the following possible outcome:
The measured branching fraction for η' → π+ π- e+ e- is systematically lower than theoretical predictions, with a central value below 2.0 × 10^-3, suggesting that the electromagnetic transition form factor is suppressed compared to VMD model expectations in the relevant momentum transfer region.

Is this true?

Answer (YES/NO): NO